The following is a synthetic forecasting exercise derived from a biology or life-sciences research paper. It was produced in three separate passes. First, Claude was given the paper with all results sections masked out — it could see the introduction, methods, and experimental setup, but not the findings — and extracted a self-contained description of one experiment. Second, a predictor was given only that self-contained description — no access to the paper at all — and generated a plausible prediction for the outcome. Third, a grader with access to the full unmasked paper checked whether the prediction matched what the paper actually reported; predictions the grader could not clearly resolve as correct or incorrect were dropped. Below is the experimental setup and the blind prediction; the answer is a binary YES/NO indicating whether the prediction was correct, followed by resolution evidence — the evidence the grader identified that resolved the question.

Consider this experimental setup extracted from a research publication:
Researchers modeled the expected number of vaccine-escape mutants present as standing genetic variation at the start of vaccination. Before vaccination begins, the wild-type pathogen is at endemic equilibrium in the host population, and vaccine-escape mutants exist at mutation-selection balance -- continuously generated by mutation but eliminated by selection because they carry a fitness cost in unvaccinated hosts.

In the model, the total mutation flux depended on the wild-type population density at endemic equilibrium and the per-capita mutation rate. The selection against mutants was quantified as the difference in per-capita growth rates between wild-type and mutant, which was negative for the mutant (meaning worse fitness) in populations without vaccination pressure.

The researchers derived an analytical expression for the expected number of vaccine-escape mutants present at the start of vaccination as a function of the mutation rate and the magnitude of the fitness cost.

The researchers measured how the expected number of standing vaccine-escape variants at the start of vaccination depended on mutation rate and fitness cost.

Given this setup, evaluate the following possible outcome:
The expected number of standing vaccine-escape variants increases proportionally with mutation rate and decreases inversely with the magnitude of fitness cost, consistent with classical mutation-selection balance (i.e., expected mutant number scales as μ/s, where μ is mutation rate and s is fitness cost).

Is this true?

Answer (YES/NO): YES